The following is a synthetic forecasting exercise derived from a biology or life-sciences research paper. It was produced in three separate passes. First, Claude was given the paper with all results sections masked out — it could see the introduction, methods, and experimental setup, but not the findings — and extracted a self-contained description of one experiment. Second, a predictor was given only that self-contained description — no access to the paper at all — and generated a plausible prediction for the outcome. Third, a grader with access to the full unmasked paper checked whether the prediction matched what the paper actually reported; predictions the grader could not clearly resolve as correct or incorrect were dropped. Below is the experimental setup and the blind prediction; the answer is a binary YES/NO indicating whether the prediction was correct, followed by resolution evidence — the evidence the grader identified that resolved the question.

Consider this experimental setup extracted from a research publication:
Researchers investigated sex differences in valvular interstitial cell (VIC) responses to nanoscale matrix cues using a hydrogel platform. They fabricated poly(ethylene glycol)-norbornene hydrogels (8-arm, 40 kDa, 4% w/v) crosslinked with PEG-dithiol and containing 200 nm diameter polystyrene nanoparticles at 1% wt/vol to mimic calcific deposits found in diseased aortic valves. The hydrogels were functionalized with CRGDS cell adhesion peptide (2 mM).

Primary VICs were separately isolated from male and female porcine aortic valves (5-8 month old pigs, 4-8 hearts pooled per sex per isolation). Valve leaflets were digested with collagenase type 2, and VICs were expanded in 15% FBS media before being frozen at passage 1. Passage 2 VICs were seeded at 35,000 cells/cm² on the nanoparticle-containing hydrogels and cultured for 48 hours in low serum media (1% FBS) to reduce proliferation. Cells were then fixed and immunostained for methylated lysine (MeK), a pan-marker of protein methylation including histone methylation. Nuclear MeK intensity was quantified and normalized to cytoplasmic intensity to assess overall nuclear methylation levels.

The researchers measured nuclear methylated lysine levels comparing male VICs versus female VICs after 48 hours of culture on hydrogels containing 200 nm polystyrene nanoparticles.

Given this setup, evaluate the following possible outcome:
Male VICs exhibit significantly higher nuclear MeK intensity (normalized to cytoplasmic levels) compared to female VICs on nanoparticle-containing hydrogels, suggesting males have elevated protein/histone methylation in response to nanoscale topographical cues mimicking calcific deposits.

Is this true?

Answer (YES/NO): NO